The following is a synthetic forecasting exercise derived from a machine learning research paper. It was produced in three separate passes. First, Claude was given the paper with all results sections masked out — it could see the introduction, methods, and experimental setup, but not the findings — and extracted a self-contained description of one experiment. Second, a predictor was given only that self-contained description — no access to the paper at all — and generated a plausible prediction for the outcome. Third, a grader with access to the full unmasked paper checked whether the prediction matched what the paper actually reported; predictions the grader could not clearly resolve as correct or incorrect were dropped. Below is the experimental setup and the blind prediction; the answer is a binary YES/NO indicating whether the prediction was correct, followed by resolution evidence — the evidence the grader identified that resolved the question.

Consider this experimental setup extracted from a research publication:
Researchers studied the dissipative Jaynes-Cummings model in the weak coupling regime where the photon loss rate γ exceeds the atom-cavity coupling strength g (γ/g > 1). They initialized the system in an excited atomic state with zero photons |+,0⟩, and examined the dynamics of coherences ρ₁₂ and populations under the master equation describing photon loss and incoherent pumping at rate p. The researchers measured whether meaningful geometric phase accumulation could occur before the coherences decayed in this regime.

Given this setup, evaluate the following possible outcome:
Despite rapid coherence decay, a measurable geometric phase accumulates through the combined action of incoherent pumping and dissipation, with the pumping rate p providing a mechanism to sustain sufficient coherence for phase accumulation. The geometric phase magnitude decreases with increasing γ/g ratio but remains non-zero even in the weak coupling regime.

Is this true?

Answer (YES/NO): NO